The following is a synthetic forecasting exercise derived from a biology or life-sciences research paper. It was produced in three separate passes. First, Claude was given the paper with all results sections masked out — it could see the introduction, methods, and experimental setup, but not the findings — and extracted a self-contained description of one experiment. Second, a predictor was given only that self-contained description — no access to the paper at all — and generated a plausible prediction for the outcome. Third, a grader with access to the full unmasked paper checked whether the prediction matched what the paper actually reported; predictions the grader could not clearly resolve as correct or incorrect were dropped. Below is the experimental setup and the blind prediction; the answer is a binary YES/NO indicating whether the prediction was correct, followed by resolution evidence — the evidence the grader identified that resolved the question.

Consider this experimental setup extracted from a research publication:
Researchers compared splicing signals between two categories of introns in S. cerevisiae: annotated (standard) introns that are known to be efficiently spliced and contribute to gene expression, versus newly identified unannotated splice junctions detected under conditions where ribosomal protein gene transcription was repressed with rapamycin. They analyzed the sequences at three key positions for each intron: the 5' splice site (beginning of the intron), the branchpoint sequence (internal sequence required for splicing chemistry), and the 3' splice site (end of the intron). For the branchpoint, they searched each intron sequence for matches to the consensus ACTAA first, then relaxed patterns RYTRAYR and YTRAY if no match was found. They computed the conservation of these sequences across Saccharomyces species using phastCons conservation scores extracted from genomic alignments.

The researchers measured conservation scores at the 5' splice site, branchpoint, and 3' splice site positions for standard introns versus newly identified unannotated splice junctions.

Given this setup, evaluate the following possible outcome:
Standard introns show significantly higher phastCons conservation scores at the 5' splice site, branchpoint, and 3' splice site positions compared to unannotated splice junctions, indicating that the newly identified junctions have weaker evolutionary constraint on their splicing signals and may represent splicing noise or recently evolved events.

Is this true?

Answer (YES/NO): NO